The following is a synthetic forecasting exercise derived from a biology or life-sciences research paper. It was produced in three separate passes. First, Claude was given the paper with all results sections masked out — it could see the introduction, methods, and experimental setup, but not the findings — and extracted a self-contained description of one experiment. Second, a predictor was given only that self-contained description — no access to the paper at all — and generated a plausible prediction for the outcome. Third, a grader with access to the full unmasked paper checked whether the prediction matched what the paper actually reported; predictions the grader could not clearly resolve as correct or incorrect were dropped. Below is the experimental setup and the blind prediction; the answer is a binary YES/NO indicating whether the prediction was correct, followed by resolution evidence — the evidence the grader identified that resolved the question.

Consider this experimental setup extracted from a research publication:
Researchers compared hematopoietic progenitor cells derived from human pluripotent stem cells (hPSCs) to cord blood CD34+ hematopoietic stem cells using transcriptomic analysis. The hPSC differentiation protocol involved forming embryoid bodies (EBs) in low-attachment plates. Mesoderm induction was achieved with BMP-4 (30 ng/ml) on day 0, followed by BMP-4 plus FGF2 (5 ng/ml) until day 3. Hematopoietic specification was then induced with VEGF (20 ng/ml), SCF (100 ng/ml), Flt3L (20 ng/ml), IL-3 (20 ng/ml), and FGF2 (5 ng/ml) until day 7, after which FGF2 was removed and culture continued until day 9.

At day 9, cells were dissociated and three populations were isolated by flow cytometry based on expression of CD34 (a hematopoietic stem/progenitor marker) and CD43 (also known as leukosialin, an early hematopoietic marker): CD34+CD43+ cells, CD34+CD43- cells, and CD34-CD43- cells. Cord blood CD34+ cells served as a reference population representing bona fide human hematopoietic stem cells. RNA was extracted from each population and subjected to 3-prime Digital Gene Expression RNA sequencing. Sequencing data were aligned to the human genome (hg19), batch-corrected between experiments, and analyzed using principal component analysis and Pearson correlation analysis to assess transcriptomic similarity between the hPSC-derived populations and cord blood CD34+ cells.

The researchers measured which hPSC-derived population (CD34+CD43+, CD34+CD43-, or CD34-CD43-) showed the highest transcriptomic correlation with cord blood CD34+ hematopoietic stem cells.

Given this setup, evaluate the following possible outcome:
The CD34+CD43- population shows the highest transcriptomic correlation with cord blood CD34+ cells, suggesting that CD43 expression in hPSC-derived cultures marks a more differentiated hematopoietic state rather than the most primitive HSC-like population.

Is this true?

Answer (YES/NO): NO